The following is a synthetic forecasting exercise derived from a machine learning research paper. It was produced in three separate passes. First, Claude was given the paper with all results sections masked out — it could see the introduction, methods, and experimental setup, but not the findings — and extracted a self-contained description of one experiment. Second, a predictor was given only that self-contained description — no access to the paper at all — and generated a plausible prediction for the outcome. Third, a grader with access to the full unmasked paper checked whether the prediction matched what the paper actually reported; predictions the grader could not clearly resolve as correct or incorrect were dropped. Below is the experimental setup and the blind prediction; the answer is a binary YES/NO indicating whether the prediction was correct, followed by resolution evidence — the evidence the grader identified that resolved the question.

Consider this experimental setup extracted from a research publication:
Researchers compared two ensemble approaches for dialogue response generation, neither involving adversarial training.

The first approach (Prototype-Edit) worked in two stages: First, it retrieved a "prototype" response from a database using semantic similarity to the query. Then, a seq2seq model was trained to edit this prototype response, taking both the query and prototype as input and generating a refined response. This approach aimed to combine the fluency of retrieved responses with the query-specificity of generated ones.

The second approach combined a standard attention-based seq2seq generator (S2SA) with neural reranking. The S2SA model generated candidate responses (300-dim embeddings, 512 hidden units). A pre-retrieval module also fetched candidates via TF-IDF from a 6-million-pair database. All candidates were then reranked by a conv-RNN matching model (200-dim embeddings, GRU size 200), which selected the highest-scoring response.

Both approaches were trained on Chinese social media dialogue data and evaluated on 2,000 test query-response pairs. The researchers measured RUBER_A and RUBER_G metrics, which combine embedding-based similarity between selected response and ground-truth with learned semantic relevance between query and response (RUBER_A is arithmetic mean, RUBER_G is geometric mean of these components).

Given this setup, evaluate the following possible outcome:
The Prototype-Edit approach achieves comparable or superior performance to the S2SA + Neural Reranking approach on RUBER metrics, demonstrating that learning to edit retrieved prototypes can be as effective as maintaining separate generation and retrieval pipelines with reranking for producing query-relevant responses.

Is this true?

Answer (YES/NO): YES